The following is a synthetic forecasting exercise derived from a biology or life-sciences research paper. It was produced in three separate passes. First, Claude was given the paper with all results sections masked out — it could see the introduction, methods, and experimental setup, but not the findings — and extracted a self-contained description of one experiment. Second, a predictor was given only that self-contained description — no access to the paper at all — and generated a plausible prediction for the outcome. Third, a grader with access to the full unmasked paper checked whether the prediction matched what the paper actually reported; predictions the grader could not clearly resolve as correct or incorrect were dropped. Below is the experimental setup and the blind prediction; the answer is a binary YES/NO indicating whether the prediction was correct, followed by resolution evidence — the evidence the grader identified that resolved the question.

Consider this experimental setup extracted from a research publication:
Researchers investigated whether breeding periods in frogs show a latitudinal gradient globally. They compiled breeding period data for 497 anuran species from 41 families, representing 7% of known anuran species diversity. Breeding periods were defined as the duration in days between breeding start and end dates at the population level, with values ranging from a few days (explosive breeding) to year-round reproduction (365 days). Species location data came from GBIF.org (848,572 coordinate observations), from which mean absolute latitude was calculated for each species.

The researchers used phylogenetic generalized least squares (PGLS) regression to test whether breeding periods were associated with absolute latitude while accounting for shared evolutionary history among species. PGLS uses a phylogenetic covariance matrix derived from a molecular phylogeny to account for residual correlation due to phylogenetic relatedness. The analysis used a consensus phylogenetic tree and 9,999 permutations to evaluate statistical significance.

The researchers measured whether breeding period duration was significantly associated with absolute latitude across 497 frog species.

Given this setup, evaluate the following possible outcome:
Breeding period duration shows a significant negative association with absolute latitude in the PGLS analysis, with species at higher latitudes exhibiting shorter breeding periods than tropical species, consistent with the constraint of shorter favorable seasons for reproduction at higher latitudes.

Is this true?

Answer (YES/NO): YES